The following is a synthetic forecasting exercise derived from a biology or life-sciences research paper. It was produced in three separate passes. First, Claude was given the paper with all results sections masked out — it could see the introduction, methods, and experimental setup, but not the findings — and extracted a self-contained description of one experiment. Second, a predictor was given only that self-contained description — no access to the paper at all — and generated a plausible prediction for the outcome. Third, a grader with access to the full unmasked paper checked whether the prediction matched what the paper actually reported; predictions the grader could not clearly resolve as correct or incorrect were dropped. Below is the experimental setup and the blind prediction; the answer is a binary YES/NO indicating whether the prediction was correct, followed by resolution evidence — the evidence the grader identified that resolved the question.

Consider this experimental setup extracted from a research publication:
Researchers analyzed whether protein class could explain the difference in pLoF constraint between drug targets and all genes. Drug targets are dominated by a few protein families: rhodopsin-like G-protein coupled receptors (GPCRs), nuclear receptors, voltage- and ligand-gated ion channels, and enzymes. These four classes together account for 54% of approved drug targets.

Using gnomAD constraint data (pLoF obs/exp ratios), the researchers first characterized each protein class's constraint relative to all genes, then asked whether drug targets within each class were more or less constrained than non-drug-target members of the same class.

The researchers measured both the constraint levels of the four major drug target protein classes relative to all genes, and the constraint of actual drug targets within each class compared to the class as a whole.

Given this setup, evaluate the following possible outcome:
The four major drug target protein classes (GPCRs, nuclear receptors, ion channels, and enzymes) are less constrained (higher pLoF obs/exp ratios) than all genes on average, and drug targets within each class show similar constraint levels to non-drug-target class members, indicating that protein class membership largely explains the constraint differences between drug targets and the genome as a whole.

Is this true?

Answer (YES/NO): NO